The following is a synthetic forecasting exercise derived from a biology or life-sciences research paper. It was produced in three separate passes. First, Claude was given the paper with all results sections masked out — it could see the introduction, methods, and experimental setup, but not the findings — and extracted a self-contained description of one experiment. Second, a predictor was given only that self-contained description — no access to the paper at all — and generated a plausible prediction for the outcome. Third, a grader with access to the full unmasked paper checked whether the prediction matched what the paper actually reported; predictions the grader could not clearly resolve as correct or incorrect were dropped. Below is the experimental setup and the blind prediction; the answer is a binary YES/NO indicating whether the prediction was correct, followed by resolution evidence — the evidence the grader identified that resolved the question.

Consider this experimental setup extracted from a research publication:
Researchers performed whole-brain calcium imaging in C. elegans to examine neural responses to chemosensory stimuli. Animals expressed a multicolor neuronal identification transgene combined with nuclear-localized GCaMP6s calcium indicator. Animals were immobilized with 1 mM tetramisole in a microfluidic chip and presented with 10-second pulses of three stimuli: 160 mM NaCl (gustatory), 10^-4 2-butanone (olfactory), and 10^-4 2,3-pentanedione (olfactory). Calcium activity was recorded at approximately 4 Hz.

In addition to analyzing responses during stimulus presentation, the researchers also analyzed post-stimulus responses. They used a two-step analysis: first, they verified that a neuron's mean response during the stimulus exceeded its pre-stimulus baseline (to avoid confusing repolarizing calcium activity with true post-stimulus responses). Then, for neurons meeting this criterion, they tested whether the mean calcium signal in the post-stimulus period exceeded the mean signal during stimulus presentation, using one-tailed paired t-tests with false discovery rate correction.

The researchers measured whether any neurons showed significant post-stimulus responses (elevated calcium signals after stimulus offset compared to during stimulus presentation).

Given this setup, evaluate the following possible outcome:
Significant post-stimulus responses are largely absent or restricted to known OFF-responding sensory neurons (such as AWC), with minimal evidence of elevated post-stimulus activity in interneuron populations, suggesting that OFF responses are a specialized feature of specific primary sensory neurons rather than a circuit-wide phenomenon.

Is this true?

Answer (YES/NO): NO